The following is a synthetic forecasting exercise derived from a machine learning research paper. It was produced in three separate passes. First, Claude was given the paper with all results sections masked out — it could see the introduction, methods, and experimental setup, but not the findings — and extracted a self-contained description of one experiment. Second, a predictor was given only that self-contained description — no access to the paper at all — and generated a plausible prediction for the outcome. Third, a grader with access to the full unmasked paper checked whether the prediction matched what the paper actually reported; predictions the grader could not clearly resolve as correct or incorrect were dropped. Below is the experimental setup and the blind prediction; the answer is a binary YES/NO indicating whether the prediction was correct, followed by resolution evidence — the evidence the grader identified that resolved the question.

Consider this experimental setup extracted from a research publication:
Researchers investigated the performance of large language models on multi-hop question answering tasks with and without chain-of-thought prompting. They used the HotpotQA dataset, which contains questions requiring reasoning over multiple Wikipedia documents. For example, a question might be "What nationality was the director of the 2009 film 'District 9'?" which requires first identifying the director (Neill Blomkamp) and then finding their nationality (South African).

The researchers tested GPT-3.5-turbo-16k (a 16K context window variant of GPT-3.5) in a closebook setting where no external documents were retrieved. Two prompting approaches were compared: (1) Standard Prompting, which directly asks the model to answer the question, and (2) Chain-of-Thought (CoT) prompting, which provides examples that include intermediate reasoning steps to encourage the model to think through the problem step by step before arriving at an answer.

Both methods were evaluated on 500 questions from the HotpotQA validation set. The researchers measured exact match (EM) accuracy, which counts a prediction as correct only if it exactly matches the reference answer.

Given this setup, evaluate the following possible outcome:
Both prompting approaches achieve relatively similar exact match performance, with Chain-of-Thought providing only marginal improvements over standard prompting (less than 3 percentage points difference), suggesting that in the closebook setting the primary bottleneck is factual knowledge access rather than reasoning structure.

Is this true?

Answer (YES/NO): YES